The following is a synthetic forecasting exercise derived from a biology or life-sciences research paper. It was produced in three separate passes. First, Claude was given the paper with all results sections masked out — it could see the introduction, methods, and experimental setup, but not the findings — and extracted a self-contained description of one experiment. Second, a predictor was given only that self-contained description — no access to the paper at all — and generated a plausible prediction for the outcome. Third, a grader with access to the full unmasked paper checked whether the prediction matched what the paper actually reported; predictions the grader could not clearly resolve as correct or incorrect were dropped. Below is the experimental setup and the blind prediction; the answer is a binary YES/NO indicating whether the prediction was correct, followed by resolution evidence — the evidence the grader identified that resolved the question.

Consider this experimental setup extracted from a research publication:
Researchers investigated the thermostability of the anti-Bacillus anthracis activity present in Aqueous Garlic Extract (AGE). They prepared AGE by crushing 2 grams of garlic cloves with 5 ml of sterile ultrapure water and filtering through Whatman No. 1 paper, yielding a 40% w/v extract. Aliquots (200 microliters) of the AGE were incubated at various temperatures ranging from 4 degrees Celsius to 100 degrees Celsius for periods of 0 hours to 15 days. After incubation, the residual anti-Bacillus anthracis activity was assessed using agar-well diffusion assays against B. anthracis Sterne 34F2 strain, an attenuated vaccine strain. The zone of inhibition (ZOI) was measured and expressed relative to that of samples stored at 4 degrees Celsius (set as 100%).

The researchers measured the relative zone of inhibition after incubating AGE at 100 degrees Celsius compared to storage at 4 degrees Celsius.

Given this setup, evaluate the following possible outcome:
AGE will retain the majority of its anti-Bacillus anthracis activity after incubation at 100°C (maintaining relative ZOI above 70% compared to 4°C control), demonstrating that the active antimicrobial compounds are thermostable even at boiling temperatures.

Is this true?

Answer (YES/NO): NO